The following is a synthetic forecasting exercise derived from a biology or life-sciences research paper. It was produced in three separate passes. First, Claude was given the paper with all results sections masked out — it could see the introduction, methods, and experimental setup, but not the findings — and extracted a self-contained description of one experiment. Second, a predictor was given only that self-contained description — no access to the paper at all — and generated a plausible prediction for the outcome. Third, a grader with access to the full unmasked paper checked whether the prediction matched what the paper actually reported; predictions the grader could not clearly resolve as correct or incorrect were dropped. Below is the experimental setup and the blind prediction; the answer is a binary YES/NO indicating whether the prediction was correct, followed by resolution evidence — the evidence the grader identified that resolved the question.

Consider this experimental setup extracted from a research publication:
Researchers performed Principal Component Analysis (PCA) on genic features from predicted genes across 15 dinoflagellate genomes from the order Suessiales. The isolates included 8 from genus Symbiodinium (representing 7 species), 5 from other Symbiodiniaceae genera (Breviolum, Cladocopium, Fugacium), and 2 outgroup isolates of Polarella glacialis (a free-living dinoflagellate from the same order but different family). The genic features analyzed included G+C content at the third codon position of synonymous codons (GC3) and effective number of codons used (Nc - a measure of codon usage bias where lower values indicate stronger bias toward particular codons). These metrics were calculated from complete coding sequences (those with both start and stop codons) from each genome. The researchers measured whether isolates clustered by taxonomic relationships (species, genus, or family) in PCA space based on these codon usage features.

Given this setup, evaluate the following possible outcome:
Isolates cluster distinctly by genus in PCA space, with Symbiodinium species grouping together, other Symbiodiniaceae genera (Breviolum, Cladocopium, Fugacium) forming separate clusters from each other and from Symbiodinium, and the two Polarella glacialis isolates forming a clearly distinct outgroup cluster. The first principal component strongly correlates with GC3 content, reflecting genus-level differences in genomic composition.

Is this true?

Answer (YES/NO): NO